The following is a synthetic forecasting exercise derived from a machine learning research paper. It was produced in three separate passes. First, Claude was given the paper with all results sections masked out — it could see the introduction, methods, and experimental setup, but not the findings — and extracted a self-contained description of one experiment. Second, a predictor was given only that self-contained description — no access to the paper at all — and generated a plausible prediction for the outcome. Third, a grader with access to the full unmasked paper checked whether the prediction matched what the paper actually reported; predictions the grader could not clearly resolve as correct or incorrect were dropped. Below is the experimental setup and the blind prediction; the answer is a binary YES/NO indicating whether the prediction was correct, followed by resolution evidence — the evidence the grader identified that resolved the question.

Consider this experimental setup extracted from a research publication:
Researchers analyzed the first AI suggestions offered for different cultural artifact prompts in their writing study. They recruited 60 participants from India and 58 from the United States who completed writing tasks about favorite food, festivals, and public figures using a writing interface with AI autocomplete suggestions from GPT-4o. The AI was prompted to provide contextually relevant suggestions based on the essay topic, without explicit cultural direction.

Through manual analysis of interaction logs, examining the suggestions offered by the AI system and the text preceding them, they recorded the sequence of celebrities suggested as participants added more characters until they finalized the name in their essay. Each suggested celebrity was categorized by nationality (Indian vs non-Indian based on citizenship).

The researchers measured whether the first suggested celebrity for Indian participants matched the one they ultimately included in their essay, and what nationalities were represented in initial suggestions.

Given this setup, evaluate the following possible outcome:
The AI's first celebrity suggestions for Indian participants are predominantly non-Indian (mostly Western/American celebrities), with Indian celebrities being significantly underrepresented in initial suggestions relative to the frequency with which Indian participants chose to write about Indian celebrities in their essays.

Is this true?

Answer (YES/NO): YES